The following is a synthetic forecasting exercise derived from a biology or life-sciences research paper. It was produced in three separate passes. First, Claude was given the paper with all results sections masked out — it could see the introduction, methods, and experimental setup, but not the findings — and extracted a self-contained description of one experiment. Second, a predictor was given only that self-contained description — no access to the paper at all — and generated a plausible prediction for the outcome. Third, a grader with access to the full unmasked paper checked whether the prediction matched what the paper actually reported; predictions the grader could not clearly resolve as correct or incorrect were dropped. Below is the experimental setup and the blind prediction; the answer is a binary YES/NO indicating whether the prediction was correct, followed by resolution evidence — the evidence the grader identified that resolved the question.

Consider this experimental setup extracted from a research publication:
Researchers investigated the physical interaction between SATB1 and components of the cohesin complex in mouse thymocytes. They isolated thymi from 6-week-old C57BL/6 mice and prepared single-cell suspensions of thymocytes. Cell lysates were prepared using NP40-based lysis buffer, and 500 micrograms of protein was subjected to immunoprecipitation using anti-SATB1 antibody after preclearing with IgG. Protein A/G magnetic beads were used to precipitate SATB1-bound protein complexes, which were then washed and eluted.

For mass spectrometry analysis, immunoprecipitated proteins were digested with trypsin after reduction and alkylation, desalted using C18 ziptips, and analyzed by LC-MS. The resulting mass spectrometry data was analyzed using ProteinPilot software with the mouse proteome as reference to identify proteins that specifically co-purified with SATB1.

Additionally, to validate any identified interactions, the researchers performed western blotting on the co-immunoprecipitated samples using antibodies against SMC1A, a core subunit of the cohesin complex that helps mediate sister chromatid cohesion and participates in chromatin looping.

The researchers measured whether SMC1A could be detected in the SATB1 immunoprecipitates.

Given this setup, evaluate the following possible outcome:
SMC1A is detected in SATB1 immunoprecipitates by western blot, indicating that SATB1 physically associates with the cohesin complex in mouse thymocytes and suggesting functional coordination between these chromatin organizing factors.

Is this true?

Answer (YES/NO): YES